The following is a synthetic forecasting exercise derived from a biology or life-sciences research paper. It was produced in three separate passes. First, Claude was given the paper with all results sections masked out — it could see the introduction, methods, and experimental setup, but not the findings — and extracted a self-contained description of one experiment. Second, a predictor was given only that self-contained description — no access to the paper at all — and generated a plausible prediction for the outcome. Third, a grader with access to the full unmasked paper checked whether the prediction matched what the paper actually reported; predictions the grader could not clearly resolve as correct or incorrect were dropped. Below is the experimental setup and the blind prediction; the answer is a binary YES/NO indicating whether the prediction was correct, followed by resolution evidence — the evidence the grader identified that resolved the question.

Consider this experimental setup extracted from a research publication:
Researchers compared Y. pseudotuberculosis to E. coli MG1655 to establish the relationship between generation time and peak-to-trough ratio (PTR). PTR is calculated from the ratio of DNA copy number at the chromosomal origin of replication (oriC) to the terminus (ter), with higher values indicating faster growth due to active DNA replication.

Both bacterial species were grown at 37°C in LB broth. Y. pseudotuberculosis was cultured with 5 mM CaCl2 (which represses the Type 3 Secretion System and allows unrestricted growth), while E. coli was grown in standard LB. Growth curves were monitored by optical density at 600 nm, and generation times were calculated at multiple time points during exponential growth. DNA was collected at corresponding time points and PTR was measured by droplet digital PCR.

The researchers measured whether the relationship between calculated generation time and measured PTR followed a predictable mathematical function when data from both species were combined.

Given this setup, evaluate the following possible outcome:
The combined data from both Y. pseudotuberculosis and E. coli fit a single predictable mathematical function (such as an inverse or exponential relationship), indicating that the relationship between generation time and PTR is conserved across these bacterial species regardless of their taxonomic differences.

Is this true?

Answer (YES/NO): YES